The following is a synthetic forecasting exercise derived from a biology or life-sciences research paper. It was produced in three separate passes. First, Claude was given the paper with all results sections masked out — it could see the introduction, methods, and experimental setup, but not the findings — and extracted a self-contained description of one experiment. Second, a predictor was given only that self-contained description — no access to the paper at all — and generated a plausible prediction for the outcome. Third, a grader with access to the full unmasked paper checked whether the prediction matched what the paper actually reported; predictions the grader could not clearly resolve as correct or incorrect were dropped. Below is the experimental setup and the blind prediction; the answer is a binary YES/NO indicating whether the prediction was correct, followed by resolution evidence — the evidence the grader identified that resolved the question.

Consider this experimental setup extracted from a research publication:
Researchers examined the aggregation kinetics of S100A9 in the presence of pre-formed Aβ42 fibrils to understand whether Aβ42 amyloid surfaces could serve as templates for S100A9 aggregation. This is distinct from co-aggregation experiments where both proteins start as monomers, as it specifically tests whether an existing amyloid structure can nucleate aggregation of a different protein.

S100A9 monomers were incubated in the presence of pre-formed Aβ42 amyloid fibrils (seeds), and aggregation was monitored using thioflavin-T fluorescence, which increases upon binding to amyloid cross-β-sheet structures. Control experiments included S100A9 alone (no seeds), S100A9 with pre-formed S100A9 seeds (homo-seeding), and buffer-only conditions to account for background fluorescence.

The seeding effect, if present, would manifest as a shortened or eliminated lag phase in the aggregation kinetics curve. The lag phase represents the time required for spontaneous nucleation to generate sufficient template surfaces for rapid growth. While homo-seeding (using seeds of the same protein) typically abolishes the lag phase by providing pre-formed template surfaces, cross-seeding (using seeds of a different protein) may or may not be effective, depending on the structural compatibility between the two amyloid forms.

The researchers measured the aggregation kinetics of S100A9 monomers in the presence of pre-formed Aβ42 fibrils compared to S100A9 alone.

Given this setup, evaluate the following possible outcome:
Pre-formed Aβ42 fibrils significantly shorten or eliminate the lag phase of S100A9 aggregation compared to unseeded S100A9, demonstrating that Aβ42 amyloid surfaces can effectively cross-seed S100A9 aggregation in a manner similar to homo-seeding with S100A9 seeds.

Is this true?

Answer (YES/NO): NO